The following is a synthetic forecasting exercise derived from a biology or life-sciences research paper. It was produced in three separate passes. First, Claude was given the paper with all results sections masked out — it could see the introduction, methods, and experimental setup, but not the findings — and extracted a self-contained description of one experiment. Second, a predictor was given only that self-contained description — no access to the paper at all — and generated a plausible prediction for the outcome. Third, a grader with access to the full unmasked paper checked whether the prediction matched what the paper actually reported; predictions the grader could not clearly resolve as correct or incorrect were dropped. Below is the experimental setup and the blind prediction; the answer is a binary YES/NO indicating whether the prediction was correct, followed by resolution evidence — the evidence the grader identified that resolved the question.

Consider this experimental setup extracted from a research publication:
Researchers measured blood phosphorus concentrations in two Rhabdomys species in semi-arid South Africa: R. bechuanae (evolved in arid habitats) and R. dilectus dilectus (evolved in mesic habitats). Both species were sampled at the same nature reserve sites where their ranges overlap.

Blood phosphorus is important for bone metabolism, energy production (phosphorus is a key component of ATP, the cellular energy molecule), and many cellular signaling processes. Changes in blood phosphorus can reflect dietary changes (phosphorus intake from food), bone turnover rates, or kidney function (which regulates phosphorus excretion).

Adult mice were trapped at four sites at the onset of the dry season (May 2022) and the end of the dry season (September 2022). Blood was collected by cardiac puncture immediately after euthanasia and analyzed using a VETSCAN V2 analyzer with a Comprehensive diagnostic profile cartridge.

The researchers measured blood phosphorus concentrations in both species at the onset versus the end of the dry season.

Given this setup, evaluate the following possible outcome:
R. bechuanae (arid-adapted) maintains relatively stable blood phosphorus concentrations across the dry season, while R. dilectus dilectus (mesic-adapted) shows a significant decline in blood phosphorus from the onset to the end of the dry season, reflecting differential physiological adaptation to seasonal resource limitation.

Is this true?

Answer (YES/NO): NO